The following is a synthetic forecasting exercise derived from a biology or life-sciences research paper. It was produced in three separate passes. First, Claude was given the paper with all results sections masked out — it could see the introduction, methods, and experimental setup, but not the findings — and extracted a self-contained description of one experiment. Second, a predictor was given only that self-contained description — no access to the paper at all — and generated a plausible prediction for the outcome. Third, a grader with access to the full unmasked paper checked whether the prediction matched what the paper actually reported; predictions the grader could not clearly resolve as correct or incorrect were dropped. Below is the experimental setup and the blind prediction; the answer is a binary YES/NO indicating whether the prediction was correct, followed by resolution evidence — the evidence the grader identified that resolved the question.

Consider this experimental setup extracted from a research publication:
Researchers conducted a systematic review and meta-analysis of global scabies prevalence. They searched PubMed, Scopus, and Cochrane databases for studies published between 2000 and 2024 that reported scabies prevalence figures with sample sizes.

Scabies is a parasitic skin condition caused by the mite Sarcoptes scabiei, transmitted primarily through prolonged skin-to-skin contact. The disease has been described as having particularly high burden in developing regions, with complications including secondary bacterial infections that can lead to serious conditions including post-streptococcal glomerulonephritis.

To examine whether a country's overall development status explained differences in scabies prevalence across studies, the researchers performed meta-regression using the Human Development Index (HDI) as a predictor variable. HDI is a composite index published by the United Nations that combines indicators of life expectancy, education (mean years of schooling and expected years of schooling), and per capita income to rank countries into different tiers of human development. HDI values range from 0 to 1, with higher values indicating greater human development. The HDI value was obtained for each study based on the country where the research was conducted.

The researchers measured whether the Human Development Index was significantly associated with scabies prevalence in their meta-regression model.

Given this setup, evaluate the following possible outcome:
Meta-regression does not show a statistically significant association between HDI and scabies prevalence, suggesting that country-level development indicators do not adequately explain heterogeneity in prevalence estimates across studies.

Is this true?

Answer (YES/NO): YES